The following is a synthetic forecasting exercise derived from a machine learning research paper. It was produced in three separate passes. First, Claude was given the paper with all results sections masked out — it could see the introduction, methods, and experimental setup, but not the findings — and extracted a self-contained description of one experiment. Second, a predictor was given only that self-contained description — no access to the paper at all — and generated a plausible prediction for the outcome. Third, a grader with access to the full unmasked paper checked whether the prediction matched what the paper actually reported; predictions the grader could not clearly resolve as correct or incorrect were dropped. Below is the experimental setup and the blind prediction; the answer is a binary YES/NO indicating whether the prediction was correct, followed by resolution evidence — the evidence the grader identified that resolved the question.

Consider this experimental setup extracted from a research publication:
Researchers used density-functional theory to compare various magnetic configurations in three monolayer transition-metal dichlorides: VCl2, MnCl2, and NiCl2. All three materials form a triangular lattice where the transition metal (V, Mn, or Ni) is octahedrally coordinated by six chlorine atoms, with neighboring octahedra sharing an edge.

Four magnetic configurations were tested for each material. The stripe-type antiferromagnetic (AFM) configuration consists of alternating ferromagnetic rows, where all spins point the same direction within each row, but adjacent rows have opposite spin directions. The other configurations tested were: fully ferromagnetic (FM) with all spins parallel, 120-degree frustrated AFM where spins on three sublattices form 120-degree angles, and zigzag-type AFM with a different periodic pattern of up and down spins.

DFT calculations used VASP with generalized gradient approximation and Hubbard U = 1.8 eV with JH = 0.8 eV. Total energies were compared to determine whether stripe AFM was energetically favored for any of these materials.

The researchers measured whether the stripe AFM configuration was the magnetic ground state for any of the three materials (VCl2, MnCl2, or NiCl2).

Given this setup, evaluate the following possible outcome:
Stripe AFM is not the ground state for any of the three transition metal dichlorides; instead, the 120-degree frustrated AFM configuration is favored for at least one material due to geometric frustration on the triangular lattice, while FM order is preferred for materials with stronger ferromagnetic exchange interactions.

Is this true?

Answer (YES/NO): YES